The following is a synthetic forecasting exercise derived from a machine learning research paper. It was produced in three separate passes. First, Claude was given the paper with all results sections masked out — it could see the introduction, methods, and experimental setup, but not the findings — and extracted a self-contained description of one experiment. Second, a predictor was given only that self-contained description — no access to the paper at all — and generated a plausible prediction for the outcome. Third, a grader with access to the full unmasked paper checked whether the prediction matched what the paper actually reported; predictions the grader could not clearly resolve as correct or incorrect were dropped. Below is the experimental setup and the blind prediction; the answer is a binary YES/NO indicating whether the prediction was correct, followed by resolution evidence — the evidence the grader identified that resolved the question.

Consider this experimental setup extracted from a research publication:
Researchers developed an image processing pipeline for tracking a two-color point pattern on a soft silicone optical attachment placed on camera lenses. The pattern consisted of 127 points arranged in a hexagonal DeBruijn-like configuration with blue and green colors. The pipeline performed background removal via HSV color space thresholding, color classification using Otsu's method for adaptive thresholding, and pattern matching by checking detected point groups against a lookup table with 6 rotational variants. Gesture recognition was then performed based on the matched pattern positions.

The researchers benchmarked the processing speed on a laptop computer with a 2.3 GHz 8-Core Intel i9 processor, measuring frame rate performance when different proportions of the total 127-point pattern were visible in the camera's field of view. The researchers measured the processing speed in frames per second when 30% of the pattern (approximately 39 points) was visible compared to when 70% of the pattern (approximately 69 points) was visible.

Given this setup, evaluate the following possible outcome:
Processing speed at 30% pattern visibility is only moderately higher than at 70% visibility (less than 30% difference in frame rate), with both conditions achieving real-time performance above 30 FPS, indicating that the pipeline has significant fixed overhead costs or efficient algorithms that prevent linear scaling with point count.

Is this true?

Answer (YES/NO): NO